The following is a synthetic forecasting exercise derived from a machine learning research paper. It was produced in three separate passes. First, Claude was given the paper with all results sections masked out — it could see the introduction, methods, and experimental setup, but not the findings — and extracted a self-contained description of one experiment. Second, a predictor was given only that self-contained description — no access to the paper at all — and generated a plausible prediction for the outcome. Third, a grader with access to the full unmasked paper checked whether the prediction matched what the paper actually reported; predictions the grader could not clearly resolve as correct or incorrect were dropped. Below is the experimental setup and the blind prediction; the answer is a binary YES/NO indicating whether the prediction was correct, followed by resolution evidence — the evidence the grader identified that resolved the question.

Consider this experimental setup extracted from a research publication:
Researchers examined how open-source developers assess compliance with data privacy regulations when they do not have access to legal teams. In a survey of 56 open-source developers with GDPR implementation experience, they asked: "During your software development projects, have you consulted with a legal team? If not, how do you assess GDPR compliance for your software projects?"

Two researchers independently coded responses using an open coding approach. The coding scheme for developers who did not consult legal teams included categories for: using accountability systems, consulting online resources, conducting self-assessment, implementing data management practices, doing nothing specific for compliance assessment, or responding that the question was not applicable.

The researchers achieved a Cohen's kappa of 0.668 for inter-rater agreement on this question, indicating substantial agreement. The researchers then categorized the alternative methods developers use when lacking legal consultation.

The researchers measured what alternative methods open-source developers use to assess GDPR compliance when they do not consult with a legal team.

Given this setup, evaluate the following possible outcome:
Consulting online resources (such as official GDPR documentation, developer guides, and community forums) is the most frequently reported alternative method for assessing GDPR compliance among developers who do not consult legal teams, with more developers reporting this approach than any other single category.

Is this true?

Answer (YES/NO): NO